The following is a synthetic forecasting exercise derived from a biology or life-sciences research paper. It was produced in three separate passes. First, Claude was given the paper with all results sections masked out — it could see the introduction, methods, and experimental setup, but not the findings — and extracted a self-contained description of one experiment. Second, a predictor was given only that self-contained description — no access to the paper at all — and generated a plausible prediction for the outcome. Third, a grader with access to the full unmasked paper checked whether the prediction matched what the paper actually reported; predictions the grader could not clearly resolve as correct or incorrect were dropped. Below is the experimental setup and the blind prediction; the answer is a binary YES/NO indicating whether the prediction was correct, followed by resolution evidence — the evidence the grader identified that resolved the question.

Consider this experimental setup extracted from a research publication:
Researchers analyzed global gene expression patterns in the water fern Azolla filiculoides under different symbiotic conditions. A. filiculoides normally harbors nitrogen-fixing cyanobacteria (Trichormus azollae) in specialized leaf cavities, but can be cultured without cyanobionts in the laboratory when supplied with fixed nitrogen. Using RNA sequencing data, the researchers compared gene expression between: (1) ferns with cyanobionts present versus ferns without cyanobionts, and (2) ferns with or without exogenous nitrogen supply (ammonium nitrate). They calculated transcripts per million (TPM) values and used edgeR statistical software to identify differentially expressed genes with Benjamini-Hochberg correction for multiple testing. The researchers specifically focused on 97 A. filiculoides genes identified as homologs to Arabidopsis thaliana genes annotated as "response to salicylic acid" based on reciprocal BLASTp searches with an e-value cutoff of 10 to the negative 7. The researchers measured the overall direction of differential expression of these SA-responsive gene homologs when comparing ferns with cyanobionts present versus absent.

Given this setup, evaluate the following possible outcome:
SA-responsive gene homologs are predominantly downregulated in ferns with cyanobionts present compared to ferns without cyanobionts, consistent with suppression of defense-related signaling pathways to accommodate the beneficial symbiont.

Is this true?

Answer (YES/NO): YES